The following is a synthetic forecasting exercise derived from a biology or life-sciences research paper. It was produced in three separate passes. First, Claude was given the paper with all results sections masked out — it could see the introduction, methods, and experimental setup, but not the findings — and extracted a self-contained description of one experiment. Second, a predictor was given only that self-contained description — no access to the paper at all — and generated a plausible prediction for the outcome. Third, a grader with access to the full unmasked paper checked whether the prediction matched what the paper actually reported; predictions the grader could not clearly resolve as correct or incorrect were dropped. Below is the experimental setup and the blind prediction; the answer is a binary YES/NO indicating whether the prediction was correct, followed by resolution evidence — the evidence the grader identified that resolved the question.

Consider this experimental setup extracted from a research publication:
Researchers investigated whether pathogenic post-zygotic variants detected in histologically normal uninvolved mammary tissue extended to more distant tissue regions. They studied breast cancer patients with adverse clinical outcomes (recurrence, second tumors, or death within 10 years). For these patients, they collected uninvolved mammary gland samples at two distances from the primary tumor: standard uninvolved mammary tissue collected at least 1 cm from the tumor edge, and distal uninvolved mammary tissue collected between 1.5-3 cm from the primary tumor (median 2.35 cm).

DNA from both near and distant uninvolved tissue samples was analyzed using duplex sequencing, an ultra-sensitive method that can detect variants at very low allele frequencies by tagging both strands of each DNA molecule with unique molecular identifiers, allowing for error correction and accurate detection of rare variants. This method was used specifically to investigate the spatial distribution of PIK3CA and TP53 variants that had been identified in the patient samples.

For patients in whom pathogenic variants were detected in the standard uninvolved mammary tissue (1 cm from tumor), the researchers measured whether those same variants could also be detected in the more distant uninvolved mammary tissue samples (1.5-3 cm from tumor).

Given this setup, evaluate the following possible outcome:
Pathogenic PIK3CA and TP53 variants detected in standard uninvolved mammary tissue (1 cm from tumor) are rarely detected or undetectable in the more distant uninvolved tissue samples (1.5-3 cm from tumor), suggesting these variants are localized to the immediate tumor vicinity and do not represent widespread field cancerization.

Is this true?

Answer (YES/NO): NO